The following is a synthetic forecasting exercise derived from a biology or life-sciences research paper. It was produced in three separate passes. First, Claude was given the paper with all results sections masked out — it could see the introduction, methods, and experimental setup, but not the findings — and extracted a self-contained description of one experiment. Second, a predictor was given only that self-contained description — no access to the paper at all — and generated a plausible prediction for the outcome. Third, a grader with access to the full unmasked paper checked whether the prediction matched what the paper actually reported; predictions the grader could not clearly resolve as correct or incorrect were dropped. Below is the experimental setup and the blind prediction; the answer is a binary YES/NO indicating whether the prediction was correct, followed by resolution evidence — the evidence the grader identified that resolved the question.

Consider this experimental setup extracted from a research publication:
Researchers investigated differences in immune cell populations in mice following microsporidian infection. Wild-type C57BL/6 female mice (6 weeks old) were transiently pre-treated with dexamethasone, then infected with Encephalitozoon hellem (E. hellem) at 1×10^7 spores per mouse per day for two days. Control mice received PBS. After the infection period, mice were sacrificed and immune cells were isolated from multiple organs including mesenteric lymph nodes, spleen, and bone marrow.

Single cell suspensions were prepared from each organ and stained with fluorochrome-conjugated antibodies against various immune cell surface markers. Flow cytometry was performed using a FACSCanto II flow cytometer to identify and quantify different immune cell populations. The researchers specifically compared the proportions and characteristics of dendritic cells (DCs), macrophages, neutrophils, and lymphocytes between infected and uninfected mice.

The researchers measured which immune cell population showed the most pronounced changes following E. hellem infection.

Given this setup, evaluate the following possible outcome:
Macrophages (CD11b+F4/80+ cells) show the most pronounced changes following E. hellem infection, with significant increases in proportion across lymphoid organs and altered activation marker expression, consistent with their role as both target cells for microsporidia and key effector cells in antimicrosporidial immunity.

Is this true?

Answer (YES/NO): NO